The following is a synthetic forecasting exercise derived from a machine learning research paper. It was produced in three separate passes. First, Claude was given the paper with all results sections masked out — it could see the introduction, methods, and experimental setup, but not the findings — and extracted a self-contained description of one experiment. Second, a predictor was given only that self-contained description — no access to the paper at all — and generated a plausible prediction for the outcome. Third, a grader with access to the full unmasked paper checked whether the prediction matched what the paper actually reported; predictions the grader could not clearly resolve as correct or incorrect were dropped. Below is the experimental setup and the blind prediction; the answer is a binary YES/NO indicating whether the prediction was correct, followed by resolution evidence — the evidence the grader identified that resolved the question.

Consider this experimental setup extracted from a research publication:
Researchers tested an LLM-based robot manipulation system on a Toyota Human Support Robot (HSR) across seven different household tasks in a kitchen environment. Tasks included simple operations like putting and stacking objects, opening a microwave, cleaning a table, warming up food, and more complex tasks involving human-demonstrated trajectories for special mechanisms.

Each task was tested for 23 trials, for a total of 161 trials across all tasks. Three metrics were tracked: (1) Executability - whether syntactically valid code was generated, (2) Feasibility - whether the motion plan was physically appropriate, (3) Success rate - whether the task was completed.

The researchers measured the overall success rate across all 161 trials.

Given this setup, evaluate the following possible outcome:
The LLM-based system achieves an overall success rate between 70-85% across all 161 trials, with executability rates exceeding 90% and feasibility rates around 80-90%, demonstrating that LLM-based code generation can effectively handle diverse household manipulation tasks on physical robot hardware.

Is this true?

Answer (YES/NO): NO